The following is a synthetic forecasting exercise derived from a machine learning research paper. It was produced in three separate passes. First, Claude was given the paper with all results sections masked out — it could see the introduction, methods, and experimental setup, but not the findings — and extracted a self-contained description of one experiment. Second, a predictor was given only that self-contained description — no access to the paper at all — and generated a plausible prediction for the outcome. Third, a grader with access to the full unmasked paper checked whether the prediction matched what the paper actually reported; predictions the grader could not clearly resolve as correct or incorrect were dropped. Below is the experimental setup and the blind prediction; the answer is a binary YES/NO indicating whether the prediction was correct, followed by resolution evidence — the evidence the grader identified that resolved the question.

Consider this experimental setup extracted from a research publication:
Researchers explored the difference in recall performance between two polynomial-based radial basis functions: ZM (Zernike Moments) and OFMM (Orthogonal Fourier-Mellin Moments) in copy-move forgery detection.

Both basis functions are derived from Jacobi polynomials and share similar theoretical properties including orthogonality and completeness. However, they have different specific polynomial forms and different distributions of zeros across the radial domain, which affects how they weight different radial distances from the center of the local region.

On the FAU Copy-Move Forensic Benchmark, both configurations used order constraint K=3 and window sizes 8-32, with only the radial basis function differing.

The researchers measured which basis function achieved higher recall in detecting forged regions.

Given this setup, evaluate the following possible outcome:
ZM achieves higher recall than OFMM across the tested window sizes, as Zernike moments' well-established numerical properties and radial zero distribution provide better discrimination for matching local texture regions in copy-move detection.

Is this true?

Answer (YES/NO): NO